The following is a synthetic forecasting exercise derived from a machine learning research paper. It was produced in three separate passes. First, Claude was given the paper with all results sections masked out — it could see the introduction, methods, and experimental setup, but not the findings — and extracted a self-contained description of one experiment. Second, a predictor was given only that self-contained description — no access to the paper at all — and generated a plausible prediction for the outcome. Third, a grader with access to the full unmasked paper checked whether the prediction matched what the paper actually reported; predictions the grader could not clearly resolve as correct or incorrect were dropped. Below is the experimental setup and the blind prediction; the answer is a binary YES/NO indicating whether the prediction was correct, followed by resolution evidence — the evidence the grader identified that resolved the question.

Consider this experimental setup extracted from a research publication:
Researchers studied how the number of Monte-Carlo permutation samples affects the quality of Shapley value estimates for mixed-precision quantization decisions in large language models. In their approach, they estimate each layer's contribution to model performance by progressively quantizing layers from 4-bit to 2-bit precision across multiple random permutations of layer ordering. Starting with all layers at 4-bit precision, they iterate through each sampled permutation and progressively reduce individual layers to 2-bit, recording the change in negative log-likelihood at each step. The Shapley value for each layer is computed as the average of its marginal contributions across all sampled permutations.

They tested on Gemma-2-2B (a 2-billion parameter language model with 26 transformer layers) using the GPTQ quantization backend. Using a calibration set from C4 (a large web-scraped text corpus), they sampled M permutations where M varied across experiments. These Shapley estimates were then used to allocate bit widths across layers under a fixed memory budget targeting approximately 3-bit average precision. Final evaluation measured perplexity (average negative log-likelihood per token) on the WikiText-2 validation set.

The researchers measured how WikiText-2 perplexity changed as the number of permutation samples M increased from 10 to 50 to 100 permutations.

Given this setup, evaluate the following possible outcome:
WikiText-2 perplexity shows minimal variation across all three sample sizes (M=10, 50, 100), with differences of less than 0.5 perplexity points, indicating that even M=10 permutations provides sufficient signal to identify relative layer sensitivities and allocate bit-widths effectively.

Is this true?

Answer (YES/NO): NO